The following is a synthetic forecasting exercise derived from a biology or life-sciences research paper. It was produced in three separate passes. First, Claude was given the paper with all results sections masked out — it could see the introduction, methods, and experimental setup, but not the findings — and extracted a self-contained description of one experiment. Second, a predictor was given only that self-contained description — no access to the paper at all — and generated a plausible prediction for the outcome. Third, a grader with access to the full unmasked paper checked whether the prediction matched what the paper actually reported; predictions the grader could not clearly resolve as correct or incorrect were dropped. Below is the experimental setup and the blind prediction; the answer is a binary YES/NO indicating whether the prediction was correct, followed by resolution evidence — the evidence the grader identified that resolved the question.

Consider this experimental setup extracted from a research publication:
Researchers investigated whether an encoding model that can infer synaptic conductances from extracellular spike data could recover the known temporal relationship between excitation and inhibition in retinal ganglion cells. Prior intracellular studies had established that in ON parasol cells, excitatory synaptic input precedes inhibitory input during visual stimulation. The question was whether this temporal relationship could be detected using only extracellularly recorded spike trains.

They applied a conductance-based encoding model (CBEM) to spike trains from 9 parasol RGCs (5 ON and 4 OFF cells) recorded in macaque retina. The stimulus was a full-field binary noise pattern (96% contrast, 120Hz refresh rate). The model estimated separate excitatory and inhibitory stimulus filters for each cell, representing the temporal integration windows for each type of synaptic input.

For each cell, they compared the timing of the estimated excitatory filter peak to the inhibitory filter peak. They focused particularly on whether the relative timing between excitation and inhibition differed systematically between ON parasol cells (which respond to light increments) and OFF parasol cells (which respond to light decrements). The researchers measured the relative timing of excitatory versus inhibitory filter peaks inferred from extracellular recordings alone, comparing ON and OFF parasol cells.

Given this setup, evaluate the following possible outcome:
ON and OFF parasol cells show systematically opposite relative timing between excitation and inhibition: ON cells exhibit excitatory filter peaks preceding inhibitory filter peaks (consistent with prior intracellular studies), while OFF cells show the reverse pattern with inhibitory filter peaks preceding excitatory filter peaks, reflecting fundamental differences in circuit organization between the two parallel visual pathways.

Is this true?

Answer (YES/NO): NO